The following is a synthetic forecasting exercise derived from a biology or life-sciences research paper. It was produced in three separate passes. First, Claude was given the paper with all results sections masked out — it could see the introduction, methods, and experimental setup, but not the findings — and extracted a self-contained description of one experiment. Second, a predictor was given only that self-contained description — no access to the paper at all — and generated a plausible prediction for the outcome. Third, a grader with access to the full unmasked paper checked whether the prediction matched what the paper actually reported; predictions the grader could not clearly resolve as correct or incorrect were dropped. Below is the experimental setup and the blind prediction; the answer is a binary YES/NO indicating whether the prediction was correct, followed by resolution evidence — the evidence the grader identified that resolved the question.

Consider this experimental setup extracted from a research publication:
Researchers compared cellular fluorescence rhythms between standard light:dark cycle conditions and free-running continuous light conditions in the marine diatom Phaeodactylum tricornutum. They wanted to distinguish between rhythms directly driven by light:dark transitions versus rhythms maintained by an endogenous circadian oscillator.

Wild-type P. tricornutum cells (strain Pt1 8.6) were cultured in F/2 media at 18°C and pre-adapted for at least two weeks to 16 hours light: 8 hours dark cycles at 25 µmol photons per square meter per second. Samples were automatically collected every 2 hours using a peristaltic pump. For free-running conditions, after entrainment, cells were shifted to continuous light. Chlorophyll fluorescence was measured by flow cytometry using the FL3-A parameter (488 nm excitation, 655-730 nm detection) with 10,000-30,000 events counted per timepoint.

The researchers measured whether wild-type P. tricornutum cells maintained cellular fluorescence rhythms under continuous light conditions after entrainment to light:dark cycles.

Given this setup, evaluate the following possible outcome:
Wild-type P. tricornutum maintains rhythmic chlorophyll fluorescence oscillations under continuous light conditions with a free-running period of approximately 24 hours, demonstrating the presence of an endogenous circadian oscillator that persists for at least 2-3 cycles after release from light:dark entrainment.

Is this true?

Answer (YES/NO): NO